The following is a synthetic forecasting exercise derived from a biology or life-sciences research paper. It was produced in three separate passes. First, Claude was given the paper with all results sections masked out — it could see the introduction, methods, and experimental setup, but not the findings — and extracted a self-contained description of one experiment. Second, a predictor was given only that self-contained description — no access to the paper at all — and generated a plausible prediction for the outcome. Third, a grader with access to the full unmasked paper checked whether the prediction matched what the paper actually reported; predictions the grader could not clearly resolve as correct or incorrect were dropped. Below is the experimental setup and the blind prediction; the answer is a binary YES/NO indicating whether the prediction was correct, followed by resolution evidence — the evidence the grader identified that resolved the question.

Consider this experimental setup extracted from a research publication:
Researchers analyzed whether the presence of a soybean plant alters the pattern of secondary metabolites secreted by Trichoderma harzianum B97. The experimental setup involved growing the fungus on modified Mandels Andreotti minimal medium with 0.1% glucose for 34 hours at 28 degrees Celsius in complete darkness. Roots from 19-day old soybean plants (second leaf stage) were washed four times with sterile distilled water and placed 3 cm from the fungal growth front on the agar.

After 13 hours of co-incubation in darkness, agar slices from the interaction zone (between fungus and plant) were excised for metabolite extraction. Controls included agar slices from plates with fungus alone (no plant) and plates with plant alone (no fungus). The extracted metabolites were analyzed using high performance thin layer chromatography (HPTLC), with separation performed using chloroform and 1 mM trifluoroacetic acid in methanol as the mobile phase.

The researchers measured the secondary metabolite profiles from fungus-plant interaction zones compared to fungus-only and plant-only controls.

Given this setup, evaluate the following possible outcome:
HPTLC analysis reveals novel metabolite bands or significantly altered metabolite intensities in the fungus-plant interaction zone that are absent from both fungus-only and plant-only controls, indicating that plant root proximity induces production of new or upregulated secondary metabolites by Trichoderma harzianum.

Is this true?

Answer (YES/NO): YES